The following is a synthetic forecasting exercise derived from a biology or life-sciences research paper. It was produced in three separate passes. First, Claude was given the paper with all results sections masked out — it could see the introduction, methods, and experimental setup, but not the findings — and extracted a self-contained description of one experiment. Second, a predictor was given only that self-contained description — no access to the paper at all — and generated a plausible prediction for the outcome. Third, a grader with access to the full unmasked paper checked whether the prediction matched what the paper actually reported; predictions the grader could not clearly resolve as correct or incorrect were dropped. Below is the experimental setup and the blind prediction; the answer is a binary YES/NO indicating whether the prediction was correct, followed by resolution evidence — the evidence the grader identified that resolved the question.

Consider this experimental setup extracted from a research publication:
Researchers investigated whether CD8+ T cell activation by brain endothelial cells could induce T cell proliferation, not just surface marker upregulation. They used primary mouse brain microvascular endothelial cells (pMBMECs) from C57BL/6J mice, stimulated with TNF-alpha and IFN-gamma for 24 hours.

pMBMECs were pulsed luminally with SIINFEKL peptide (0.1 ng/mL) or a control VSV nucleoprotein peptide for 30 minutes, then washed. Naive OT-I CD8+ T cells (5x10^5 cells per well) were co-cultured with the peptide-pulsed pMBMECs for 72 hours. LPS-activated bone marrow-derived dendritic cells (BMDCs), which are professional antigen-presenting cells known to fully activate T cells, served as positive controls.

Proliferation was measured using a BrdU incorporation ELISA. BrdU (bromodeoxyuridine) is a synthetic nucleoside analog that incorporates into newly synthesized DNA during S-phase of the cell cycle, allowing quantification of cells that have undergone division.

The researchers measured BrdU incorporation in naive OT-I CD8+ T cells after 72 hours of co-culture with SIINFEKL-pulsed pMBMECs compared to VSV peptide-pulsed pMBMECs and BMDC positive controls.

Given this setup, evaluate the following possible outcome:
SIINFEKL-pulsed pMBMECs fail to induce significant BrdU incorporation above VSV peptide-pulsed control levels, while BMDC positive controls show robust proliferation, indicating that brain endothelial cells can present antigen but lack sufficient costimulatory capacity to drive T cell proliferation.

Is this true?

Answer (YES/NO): NO